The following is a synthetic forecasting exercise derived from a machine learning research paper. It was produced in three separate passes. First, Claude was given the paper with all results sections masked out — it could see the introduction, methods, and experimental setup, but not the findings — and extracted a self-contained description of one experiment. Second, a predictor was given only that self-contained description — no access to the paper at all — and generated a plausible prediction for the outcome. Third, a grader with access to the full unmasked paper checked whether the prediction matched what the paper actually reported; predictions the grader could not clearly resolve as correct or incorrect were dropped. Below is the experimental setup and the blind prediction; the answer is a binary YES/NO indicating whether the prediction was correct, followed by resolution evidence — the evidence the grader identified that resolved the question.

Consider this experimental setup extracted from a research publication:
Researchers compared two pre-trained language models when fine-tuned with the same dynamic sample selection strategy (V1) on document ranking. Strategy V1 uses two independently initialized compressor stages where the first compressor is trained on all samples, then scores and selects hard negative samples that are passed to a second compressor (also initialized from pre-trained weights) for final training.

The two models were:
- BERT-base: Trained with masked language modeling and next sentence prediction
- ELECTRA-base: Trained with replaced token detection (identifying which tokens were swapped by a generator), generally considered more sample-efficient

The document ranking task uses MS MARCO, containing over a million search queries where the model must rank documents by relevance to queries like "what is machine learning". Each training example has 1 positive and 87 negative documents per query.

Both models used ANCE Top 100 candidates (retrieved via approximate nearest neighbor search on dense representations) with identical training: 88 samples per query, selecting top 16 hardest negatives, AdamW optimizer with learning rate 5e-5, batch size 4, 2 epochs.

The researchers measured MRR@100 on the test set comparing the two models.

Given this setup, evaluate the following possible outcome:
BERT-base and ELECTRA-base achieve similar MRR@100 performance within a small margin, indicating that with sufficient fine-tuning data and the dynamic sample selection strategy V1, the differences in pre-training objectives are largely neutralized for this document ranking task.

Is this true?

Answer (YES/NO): YES